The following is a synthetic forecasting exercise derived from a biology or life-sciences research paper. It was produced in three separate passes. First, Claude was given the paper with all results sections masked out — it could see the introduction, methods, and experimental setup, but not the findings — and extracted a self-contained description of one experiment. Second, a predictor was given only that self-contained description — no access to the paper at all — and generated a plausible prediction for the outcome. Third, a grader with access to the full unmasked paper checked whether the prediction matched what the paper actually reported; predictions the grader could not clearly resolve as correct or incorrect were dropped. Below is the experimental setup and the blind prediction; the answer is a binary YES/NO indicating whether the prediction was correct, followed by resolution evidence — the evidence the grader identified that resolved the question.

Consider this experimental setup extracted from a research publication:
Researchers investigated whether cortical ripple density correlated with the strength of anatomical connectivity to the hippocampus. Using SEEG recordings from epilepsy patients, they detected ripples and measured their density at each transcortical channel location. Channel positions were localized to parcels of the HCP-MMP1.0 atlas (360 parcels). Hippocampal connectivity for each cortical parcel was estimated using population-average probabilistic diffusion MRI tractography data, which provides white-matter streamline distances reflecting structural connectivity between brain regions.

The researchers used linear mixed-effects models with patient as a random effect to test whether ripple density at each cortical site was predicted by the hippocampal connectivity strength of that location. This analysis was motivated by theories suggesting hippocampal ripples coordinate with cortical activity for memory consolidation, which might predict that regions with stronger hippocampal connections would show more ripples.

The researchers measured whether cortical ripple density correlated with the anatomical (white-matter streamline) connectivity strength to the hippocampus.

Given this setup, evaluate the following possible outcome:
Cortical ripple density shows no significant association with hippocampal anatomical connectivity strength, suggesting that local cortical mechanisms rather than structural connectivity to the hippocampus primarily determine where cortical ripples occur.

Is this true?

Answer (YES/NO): YES